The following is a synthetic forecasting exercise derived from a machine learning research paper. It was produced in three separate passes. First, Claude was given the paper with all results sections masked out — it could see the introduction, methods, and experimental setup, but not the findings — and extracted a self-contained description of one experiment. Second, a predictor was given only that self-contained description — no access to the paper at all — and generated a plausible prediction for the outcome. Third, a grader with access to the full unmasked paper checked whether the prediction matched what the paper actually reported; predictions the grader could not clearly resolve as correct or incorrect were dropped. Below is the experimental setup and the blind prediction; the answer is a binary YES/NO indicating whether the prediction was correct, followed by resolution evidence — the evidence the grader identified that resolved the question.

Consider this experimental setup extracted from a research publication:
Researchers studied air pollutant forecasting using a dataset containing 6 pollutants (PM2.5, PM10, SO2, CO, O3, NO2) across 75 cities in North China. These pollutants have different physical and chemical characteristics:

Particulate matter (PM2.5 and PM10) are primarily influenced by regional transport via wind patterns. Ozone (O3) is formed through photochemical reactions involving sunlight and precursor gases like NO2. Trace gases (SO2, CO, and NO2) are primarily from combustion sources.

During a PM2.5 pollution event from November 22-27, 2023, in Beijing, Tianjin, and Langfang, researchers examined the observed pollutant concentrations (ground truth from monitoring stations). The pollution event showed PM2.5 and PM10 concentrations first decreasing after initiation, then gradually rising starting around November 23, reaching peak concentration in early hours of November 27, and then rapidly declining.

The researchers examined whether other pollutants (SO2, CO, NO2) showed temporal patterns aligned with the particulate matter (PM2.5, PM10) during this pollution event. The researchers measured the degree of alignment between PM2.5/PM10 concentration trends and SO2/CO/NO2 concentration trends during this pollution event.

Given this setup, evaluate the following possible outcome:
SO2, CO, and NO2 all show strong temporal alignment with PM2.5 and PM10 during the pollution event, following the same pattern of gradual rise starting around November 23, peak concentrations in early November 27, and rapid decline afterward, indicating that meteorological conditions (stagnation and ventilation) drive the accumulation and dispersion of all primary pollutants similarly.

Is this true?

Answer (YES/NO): YES